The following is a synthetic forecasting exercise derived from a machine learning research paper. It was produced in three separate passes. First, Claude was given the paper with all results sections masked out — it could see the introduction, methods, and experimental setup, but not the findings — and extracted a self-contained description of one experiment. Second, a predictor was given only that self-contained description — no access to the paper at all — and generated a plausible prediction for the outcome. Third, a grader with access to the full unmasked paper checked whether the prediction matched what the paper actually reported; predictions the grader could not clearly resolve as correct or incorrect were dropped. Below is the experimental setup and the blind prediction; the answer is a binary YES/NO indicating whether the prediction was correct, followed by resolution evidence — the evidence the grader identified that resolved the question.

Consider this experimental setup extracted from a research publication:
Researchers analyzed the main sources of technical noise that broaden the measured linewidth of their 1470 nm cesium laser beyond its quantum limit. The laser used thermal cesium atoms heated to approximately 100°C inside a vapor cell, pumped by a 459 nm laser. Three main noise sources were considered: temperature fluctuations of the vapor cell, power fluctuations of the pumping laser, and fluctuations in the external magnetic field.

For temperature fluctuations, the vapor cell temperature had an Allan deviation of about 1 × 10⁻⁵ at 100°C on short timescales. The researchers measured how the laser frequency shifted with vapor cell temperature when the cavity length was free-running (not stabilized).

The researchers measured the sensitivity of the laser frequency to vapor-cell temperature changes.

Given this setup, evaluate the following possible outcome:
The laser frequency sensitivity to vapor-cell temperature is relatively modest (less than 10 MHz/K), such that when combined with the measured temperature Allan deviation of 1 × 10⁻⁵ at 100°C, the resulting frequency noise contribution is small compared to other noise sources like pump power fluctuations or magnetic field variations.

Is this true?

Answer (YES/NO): NO